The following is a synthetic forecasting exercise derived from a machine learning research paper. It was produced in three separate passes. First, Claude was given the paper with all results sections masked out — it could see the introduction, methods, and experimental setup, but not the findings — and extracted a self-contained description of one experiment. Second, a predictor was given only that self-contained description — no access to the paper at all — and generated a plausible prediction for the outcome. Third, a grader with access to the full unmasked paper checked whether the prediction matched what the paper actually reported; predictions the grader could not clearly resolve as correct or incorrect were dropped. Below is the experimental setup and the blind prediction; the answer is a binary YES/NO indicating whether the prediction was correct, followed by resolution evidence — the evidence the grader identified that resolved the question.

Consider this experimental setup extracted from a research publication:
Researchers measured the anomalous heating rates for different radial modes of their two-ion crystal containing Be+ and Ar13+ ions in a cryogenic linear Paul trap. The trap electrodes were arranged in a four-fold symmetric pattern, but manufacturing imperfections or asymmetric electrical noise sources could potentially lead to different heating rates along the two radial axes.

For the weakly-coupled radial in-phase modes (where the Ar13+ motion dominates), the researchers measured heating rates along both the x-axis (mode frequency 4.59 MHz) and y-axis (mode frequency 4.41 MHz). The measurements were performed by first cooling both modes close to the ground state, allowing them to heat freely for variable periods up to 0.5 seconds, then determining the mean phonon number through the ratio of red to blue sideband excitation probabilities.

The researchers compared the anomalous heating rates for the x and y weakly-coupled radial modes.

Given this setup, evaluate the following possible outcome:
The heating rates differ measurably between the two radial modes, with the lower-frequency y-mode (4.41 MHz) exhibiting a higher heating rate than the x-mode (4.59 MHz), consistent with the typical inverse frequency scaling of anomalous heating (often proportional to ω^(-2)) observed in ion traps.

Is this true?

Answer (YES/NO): NO